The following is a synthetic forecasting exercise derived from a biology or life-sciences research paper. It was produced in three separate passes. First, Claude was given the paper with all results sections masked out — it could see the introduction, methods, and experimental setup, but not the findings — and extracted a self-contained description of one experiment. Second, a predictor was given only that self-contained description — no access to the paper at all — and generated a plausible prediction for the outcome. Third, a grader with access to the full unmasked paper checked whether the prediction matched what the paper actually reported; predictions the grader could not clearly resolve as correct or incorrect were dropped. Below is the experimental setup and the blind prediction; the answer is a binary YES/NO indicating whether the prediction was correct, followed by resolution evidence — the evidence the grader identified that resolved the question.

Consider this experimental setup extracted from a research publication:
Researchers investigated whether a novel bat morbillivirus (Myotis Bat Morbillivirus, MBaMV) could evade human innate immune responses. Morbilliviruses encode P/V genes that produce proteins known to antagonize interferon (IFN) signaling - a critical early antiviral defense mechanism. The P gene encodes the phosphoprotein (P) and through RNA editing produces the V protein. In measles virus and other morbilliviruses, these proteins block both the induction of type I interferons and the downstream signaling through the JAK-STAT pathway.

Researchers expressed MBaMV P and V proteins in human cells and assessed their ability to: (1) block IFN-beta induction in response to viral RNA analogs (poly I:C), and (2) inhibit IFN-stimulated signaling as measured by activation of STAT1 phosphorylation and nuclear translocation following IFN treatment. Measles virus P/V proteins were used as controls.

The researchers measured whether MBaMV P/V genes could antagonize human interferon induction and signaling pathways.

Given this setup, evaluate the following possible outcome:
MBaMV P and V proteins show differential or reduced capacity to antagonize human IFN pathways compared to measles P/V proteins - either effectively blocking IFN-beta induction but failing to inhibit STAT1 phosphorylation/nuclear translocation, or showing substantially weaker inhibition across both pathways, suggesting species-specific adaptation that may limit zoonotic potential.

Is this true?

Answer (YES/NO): NO